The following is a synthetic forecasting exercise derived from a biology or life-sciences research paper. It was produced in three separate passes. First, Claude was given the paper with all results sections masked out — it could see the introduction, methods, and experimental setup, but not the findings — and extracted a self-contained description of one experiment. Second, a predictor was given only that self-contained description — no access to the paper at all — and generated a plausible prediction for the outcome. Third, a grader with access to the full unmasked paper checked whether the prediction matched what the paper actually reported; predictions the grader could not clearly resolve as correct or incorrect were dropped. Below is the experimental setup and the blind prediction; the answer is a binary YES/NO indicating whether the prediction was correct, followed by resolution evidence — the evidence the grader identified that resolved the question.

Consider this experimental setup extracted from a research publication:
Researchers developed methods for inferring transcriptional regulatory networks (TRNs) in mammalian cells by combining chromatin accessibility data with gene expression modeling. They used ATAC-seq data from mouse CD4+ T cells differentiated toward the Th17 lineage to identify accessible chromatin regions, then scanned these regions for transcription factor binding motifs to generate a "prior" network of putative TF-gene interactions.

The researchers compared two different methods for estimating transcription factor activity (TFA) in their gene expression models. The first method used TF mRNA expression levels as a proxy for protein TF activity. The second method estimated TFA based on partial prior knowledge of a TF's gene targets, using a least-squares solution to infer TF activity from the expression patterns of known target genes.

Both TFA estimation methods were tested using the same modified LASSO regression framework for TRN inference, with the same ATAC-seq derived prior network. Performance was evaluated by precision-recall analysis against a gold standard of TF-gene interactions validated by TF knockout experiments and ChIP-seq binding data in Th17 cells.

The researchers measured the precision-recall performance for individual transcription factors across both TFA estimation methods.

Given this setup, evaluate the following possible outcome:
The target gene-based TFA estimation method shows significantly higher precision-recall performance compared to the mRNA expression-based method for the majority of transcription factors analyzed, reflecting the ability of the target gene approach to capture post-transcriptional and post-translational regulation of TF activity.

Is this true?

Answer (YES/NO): NO